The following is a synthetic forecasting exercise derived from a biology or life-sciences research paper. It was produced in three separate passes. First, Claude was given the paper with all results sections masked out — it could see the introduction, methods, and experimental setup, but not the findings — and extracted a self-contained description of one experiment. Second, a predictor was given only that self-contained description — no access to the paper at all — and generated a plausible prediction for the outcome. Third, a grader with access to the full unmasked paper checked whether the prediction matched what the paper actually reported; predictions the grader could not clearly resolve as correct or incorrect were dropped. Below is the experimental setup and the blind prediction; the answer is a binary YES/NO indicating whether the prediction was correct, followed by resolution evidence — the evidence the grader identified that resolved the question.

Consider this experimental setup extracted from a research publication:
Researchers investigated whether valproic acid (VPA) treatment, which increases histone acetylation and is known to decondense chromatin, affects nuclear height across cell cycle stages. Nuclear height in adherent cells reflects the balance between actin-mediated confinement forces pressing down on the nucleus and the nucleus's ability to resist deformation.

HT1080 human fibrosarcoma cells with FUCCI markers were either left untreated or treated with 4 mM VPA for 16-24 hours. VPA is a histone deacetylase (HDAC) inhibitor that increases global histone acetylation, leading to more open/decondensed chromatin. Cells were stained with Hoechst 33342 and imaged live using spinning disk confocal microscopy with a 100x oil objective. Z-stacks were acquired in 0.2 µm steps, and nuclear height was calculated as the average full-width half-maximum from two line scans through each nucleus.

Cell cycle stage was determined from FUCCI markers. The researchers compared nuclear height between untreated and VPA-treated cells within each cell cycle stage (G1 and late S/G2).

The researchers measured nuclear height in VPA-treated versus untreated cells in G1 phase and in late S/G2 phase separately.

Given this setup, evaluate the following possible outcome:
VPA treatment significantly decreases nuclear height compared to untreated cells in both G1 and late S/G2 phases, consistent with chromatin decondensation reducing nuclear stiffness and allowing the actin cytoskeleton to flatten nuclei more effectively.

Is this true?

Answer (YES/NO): YES